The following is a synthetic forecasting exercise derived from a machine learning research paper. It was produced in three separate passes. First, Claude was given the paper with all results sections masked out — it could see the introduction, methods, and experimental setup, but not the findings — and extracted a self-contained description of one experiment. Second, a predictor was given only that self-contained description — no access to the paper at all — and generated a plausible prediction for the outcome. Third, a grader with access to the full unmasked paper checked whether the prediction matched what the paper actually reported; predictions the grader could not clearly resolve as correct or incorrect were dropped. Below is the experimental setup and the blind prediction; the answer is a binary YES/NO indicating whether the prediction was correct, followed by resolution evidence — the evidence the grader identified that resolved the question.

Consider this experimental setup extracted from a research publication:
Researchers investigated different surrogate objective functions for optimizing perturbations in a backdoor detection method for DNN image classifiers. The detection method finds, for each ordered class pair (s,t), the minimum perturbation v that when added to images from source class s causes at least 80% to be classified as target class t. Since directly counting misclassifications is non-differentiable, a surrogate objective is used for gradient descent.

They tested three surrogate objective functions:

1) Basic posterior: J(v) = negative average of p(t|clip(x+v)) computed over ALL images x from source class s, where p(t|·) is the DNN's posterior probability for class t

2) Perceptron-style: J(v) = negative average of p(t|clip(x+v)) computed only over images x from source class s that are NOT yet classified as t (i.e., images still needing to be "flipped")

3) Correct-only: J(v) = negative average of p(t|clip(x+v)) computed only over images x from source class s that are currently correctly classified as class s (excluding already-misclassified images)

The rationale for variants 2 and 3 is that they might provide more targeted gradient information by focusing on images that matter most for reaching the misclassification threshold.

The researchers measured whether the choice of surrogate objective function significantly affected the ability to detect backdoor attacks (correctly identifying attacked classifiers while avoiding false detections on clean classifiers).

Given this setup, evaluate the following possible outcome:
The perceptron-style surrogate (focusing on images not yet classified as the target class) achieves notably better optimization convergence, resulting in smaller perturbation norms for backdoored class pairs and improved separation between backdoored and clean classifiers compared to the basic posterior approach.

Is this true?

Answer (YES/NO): NO